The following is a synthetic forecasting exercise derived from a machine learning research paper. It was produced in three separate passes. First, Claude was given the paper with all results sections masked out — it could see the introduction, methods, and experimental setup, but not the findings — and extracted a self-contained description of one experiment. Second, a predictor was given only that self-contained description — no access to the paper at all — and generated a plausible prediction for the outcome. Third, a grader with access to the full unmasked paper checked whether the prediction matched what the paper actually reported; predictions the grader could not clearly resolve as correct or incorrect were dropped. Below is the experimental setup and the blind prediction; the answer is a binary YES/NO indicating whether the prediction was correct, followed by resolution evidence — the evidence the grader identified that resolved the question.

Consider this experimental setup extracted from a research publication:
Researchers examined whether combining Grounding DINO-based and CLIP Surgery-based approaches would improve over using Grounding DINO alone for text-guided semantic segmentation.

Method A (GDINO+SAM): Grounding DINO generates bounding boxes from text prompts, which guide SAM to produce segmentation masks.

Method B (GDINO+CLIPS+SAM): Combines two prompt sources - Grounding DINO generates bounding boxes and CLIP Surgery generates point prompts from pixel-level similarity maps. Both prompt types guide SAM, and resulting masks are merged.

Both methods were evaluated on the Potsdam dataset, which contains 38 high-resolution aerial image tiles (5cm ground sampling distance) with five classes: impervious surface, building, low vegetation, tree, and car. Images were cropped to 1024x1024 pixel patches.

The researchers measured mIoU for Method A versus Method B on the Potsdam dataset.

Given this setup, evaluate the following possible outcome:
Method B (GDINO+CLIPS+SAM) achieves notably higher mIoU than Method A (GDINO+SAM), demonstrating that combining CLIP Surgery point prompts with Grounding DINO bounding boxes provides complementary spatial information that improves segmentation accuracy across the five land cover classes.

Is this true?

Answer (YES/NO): NO